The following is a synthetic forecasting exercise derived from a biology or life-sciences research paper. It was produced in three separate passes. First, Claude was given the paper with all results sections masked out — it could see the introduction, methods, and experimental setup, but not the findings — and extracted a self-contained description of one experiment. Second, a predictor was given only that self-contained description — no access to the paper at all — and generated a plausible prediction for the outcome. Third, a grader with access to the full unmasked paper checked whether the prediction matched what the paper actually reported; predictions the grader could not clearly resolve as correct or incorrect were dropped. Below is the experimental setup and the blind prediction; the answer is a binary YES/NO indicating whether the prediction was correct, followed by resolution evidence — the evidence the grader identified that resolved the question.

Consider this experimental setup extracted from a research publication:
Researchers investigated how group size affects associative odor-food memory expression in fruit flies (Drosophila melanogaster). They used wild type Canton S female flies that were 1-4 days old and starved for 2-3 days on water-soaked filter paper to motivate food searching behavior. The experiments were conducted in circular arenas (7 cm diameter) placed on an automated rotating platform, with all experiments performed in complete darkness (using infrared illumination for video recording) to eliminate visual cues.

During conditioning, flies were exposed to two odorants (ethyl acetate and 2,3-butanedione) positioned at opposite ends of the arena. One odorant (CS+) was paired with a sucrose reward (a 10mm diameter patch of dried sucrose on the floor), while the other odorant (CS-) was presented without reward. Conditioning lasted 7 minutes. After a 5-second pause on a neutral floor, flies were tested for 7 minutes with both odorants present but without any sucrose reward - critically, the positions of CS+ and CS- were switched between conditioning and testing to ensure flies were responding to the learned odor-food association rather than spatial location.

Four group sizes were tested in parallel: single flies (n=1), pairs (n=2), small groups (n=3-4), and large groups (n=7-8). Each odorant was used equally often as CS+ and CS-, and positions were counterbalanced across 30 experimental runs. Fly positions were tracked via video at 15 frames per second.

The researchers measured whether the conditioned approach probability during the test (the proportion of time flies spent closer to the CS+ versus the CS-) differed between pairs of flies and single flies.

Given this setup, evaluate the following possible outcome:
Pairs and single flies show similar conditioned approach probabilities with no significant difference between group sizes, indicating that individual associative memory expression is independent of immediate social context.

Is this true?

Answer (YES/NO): NO